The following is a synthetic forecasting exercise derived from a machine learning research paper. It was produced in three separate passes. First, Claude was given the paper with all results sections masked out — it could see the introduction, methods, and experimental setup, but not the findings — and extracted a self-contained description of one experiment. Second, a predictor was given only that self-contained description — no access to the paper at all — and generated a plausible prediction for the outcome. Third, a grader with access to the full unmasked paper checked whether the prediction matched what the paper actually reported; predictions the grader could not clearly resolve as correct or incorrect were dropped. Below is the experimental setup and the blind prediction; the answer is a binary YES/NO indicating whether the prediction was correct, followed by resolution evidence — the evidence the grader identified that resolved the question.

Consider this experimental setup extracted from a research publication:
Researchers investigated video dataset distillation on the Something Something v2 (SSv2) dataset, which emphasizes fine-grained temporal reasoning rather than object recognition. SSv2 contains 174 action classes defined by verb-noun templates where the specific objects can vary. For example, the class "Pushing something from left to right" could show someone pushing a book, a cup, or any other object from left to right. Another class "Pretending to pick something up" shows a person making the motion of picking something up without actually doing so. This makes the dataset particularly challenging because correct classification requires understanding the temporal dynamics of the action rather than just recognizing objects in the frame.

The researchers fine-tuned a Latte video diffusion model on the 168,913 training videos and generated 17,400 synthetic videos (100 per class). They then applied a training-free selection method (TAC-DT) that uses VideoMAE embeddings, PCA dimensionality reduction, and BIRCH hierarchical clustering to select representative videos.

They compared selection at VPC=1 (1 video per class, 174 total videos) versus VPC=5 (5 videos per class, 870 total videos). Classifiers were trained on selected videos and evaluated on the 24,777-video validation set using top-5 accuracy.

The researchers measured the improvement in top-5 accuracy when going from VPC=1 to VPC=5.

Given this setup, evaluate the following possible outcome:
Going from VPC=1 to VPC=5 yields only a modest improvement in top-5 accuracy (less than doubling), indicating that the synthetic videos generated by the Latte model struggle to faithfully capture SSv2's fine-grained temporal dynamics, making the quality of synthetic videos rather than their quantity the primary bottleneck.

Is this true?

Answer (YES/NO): YES